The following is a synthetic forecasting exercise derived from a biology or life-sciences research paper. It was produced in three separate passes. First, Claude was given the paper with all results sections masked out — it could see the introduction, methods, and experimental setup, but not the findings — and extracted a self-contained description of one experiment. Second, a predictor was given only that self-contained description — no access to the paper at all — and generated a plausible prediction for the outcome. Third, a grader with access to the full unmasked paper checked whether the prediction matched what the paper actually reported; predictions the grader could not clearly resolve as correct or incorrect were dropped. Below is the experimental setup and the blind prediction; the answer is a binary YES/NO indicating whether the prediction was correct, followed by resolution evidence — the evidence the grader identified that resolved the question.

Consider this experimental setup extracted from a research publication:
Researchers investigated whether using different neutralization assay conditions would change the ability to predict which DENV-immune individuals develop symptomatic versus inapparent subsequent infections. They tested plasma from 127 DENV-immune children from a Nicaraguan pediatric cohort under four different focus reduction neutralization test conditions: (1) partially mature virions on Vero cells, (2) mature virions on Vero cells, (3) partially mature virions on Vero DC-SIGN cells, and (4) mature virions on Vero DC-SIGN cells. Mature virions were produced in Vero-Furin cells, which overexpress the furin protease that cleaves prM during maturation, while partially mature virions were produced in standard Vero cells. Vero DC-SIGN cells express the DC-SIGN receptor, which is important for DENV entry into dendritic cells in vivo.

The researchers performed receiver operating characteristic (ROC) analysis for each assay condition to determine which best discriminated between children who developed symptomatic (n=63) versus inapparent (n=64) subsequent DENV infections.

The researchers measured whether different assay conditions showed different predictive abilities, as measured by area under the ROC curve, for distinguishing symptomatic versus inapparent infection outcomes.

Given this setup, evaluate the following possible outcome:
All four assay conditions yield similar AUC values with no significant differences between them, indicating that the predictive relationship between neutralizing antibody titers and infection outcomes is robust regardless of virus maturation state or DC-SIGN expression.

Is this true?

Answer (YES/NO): NO